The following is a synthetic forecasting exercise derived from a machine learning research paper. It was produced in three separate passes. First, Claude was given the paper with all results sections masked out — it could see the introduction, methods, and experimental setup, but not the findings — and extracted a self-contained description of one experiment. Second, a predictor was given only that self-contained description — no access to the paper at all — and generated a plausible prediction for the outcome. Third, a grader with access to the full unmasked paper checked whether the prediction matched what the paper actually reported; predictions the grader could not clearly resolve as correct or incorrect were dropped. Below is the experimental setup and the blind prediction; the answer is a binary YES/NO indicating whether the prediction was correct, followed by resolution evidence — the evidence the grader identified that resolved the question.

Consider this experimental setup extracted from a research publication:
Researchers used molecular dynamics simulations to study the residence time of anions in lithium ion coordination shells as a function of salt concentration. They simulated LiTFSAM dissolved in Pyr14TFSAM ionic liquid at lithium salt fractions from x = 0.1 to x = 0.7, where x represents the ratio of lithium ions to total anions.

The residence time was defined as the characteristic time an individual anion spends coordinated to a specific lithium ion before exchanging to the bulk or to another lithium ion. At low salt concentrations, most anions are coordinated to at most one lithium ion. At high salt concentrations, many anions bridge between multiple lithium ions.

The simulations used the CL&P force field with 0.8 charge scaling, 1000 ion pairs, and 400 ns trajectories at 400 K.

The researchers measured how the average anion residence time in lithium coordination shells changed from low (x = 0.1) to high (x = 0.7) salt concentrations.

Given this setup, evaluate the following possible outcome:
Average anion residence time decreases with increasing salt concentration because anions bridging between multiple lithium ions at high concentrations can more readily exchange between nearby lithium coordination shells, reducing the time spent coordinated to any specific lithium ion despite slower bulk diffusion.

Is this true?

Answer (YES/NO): NO